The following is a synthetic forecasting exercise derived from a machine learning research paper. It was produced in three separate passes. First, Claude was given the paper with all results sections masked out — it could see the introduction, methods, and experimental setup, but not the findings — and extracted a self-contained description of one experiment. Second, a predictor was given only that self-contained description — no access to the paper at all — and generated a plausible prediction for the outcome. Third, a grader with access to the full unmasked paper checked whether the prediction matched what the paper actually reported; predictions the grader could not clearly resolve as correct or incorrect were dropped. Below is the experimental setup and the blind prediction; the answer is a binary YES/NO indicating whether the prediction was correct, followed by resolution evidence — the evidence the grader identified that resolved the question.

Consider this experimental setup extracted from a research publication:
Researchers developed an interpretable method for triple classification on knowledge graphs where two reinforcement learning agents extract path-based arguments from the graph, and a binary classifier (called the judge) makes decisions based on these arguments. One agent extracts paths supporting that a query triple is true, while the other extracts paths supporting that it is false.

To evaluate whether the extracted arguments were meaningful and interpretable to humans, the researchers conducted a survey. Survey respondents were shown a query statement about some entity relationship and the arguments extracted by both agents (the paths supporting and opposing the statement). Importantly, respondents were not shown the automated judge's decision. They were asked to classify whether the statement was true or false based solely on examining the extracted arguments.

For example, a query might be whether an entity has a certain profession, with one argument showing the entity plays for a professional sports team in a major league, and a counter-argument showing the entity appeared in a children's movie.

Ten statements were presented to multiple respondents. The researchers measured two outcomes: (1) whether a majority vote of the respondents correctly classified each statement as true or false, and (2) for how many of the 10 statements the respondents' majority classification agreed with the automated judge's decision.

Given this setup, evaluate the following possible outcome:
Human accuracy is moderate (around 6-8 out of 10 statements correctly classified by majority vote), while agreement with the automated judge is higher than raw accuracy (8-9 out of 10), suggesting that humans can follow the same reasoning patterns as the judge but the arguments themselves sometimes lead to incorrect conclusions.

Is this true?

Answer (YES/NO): NO